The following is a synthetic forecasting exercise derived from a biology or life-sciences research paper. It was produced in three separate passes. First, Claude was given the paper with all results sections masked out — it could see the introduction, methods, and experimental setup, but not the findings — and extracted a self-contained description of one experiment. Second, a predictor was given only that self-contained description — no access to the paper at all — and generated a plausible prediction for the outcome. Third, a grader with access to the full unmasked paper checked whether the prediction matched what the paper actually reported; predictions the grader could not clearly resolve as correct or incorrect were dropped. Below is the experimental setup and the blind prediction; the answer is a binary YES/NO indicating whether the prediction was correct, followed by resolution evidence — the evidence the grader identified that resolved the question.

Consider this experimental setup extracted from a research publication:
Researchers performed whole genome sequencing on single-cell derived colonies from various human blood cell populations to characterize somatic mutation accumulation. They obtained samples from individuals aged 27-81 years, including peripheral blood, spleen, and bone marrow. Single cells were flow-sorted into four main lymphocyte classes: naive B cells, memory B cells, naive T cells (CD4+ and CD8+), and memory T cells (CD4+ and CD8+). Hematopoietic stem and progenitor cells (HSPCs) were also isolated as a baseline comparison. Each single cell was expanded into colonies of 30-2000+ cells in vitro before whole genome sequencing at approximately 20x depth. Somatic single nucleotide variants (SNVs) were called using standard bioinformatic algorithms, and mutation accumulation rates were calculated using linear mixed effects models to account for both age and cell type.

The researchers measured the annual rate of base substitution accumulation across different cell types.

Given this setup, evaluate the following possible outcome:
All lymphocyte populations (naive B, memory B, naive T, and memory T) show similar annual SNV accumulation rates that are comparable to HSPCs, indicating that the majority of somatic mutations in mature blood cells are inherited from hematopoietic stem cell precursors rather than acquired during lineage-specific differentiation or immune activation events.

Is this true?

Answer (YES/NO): NO